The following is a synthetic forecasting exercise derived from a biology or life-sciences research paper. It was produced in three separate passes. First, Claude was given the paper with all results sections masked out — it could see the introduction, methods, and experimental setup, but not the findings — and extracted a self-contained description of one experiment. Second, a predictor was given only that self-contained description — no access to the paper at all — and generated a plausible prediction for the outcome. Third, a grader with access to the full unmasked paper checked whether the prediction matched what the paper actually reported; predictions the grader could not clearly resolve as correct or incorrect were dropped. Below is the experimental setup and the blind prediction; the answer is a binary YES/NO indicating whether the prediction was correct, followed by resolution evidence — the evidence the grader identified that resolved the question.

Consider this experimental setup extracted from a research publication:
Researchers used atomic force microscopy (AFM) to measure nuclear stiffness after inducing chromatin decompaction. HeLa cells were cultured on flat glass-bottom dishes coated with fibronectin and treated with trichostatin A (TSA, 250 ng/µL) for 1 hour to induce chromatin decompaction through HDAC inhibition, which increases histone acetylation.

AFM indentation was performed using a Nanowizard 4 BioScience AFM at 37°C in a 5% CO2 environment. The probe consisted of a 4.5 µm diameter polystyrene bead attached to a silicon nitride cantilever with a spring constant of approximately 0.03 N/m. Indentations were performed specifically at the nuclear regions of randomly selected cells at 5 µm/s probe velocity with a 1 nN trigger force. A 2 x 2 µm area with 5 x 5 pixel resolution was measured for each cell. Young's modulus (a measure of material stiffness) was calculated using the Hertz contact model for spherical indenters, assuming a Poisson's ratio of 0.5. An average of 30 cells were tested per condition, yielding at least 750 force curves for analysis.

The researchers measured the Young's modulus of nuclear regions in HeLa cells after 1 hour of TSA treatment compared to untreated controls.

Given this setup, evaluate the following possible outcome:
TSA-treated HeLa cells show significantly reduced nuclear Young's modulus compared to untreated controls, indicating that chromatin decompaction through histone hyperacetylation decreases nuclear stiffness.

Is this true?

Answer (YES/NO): NO